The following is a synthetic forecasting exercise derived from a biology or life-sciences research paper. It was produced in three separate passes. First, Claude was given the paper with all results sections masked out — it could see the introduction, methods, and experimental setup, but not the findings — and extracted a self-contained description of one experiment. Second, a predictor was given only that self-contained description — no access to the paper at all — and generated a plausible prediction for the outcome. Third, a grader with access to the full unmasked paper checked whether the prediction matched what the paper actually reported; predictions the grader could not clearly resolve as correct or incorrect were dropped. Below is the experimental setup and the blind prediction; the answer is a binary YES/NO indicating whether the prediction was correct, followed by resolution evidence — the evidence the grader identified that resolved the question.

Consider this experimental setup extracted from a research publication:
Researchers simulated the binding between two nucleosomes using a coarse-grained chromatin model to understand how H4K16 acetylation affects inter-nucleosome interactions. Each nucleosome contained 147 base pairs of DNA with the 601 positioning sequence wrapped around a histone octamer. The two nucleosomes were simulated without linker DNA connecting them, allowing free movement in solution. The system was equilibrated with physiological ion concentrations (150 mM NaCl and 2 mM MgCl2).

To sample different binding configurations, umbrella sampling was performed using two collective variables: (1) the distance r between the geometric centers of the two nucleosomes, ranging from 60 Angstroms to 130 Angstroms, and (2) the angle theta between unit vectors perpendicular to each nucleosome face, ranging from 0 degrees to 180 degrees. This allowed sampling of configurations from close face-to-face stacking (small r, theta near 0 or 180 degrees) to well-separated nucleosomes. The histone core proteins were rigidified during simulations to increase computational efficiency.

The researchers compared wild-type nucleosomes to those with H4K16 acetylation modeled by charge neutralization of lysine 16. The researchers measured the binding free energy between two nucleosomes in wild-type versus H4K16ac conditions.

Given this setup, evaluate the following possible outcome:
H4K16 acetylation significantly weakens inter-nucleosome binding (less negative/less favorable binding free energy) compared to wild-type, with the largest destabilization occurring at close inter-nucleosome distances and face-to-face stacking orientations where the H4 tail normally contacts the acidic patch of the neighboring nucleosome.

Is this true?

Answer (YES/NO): NO